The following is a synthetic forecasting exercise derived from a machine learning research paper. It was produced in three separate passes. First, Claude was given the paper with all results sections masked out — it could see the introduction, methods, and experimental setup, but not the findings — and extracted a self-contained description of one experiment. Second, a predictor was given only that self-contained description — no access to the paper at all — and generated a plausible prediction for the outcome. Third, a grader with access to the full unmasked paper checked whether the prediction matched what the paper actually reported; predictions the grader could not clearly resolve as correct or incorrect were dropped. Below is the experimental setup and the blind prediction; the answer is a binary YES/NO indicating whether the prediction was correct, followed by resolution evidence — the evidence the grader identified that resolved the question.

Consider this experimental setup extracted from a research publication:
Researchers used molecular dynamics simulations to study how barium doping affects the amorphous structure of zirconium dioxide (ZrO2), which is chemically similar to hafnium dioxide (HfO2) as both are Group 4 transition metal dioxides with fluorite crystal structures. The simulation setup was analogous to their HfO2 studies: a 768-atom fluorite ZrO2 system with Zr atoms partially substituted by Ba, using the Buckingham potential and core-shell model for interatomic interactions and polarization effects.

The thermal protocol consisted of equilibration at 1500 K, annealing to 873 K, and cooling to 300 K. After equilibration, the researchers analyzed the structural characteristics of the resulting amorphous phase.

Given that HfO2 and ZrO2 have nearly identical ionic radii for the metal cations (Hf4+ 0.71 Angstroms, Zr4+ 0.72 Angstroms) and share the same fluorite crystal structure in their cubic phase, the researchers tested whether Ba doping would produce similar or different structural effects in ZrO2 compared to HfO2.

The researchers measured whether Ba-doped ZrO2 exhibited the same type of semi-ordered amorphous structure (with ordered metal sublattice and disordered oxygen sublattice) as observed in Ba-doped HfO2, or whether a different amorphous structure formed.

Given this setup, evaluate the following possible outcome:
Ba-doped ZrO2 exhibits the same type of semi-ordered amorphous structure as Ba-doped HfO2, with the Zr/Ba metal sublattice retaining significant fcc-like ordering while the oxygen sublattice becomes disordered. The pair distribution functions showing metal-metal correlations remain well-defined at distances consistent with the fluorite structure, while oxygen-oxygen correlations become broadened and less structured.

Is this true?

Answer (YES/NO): YES